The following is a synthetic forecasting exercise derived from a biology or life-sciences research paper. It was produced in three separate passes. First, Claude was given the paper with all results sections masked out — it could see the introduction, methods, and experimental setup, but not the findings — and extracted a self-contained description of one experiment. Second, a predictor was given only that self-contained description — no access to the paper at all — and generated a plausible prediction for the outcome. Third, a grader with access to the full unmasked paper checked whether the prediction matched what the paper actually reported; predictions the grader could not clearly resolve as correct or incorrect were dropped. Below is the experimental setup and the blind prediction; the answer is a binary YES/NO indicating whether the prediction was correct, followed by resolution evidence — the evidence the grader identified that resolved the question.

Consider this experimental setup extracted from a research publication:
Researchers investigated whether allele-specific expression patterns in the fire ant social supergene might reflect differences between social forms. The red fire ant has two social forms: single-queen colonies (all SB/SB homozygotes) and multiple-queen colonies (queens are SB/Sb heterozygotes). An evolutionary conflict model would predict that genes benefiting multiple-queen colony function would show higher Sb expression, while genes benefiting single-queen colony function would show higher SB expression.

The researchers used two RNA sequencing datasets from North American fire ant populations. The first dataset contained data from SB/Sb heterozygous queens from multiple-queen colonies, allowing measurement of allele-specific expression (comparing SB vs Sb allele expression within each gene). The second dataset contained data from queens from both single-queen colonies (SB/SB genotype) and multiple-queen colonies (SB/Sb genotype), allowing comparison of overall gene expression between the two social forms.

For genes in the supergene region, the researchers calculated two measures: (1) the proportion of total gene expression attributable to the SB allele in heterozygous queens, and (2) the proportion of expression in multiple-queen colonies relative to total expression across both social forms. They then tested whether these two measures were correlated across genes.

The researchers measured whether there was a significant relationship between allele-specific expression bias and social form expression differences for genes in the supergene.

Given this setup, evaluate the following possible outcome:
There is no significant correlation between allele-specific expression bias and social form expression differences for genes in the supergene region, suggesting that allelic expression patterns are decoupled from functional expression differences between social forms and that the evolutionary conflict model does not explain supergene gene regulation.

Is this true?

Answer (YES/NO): NO